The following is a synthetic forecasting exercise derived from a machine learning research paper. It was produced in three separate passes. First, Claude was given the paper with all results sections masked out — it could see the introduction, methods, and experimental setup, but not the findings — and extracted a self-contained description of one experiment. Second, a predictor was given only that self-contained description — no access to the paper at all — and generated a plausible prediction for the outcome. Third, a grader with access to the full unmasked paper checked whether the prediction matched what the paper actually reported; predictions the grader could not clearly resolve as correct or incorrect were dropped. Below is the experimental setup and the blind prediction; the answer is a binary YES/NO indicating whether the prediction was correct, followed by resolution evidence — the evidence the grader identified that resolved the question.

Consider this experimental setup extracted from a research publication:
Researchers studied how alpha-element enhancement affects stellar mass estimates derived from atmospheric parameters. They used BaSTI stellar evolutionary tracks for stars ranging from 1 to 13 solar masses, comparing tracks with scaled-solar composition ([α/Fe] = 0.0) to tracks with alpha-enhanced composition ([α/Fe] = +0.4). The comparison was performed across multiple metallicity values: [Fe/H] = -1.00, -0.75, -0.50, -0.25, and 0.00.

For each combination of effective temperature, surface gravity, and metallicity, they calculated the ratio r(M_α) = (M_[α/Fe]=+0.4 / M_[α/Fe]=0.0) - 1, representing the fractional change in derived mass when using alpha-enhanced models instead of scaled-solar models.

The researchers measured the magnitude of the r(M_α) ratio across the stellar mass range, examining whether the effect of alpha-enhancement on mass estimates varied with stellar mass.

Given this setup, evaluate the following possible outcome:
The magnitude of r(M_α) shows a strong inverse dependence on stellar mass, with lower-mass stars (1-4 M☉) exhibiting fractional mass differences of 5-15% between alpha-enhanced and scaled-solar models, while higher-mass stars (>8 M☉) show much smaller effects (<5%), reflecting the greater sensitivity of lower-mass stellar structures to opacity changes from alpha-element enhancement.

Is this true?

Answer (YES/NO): NO